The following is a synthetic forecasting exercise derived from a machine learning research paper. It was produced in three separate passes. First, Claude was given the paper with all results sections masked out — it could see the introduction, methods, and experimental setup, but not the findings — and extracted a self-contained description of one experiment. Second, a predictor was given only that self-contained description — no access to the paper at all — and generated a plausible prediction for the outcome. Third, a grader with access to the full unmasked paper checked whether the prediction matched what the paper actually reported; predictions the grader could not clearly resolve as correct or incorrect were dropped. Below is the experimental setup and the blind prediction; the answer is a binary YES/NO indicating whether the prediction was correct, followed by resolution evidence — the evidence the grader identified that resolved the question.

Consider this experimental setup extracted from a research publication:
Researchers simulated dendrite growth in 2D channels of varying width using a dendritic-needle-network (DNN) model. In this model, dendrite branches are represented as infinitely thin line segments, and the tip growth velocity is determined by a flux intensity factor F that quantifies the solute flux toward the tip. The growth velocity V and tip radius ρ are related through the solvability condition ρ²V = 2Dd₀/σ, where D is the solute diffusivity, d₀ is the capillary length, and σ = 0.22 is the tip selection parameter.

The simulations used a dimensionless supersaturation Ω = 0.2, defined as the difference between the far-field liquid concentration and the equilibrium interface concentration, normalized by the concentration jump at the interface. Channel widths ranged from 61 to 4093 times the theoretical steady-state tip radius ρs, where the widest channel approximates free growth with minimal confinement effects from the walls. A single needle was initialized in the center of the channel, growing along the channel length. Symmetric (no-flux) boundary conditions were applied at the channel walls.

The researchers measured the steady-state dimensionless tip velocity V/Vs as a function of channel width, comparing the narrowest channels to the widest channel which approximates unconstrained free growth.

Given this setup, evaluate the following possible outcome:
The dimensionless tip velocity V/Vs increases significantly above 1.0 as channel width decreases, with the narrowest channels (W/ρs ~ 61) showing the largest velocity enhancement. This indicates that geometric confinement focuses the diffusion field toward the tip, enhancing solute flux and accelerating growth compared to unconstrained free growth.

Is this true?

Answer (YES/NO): NO